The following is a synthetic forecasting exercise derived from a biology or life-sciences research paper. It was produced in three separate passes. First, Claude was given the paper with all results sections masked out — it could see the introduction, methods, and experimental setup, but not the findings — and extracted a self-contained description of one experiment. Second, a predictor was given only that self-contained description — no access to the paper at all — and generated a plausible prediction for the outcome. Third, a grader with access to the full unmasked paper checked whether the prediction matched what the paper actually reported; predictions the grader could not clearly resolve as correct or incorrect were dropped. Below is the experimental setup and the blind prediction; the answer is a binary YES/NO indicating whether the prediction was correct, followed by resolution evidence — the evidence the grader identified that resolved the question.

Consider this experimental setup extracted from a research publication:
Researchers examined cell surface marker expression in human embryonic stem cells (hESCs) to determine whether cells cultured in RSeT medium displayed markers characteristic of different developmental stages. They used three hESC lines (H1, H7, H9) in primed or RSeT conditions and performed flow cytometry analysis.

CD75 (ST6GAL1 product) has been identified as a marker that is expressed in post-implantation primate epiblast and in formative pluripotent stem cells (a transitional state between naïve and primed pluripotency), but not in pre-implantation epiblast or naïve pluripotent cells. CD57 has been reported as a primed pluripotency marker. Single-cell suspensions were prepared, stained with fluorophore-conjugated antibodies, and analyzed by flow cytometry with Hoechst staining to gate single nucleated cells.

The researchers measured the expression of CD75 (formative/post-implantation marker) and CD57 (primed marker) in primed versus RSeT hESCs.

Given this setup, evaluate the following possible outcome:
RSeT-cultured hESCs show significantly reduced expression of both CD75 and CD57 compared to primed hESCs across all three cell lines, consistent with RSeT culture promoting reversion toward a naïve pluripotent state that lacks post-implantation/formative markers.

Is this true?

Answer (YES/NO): NO